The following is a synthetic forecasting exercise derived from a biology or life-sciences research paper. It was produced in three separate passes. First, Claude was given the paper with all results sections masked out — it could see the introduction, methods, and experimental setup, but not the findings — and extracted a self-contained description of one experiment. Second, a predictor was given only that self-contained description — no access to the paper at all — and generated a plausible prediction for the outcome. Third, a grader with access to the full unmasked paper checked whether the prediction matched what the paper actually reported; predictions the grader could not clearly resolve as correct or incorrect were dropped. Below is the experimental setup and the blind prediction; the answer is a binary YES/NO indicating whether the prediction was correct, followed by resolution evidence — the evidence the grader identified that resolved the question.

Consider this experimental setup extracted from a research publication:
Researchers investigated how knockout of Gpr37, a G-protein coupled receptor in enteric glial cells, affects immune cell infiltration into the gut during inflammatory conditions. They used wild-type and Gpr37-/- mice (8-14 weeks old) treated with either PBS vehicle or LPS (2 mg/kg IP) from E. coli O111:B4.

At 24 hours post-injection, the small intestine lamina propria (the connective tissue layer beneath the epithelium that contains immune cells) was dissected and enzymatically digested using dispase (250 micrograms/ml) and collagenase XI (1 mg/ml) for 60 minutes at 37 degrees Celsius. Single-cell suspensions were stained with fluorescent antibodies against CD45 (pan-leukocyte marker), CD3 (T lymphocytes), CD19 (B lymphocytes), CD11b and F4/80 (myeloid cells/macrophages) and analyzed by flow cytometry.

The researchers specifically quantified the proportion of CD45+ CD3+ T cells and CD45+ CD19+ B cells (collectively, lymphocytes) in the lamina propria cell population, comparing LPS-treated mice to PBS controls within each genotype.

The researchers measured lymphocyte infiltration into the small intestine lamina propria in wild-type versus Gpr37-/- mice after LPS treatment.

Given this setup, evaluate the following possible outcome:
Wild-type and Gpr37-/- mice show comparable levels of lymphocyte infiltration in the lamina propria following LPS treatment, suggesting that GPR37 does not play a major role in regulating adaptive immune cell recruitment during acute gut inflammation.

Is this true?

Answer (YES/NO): NO